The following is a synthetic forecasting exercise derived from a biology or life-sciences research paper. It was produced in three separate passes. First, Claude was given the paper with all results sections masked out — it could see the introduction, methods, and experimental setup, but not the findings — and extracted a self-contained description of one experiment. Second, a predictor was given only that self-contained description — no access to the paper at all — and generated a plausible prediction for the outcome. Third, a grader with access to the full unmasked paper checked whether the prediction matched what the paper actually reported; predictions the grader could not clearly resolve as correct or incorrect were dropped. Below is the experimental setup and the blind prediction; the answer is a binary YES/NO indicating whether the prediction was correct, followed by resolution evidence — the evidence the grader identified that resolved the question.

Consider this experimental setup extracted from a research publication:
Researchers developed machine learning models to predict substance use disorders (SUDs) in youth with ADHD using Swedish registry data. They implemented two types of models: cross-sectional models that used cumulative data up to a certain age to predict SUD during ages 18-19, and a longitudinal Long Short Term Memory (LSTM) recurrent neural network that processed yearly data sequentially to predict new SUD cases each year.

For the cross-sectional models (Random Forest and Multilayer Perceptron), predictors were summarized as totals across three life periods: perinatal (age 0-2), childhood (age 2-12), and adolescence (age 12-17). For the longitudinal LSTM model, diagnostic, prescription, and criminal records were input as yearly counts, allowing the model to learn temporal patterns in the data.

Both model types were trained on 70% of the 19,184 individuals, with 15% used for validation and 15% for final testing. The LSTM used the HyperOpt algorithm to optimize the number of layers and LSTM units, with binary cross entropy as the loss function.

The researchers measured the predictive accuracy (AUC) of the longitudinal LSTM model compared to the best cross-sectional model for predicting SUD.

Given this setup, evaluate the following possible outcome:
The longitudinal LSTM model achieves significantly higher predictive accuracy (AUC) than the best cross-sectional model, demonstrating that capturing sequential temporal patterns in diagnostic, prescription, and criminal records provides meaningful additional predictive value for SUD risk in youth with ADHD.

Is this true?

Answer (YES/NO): NO